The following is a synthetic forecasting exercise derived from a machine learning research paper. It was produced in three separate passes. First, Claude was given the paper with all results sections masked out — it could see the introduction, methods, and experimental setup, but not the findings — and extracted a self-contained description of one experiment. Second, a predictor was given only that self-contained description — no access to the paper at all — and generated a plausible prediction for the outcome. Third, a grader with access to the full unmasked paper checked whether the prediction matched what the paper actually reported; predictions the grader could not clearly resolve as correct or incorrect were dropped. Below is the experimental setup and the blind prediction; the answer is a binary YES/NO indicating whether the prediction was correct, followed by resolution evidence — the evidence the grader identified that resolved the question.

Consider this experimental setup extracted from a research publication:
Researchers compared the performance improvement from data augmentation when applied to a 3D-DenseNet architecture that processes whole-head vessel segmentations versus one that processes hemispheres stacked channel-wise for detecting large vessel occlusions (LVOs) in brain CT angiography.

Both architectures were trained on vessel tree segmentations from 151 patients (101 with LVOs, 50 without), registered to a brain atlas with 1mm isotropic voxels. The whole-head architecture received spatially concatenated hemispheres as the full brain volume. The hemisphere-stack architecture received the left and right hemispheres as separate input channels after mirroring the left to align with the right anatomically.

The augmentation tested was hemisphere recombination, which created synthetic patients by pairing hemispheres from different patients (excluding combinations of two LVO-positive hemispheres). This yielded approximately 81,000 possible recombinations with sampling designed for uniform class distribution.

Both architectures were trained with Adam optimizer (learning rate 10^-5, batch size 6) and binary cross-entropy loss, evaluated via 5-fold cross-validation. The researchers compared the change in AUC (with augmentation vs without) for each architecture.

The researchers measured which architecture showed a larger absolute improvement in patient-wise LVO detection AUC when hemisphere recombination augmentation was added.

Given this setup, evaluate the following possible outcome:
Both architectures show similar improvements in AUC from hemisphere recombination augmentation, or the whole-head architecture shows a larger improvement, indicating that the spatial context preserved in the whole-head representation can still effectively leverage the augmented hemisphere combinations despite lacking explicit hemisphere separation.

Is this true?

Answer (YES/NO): NO